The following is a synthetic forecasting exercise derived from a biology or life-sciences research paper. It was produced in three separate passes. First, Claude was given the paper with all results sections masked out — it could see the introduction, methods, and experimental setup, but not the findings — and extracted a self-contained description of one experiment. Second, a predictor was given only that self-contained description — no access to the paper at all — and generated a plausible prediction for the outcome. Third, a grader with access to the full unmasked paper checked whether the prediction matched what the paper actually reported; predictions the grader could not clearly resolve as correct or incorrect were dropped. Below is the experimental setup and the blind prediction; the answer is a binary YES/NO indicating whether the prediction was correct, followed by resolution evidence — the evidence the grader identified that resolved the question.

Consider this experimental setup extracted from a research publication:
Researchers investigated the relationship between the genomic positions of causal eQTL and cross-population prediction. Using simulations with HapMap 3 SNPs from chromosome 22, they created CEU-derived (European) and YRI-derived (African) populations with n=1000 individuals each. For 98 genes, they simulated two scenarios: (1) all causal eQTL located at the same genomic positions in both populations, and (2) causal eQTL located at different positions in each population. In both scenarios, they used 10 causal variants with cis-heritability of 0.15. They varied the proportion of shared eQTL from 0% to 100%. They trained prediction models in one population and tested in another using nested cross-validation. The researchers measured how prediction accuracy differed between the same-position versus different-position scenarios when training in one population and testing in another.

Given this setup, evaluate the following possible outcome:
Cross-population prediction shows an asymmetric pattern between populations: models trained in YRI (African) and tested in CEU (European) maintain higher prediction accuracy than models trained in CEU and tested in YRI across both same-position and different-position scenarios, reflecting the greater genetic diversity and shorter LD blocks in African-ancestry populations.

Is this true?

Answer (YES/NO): NO